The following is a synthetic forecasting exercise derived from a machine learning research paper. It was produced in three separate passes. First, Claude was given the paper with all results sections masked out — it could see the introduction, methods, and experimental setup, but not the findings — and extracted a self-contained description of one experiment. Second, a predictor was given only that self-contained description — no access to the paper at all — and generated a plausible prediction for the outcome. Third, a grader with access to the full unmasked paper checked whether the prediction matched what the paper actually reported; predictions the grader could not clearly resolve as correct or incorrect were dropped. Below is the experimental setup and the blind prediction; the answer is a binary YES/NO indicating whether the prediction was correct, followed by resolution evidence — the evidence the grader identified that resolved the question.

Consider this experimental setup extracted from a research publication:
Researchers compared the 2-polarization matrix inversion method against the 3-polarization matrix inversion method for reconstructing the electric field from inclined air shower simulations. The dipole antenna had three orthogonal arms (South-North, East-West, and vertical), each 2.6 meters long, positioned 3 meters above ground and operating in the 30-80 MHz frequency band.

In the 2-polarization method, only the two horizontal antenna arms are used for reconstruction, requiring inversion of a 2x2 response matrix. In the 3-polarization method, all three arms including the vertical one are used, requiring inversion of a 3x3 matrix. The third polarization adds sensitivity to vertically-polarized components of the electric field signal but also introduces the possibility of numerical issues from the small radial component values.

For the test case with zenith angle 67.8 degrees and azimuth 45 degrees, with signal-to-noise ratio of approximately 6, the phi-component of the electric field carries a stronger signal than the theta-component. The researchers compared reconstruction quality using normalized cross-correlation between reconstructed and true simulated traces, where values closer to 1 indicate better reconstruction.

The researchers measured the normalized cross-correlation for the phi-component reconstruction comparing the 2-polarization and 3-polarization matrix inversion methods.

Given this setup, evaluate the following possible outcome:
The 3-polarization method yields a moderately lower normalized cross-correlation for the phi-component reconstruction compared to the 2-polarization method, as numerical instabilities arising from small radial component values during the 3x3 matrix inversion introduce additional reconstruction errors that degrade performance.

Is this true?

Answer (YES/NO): NO